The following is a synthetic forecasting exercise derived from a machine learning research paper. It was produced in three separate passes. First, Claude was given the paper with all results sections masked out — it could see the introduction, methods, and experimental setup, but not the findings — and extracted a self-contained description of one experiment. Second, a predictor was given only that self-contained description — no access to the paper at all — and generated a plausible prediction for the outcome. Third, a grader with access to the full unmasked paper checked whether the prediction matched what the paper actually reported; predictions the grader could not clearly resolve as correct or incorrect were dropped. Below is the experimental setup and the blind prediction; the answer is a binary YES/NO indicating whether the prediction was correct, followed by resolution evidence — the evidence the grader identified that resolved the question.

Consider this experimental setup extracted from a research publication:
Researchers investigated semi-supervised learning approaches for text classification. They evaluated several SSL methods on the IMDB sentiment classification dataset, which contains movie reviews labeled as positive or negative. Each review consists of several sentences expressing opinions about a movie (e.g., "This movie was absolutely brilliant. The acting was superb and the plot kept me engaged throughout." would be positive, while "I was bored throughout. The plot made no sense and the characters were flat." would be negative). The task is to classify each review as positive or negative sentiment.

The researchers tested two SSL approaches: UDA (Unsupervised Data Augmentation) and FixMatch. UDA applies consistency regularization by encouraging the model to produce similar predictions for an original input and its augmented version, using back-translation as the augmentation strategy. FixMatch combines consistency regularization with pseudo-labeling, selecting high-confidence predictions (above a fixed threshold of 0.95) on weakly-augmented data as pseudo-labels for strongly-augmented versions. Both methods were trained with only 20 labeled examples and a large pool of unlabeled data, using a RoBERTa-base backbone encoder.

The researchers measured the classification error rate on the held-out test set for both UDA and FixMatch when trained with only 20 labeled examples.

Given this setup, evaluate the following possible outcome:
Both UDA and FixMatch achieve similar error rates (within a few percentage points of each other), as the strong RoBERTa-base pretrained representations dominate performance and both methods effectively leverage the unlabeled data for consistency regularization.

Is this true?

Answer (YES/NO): NO